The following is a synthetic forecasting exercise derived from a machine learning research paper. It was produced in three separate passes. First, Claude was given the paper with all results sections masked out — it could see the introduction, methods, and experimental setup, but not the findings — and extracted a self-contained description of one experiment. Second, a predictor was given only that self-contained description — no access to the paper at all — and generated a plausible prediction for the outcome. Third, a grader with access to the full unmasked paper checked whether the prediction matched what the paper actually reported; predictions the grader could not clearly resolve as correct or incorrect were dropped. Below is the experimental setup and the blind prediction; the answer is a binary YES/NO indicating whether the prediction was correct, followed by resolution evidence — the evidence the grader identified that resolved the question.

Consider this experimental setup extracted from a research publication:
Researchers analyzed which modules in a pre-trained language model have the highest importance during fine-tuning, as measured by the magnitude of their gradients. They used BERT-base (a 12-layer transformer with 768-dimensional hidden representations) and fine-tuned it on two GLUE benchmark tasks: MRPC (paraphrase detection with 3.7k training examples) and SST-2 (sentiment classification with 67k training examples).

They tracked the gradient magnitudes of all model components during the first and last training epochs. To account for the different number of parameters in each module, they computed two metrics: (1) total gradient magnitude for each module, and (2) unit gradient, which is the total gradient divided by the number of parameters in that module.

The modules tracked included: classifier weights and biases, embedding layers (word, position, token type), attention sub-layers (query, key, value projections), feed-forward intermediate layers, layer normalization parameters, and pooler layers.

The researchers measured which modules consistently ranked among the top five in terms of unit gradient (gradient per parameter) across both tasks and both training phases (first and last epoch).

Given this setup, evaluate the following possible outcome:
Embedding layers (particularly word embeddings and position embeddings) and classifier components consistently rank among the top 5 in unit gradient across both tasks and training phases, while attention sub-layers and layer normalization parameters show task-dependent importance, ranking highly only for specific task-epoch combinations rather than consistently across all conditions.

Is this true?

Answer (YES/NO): NO